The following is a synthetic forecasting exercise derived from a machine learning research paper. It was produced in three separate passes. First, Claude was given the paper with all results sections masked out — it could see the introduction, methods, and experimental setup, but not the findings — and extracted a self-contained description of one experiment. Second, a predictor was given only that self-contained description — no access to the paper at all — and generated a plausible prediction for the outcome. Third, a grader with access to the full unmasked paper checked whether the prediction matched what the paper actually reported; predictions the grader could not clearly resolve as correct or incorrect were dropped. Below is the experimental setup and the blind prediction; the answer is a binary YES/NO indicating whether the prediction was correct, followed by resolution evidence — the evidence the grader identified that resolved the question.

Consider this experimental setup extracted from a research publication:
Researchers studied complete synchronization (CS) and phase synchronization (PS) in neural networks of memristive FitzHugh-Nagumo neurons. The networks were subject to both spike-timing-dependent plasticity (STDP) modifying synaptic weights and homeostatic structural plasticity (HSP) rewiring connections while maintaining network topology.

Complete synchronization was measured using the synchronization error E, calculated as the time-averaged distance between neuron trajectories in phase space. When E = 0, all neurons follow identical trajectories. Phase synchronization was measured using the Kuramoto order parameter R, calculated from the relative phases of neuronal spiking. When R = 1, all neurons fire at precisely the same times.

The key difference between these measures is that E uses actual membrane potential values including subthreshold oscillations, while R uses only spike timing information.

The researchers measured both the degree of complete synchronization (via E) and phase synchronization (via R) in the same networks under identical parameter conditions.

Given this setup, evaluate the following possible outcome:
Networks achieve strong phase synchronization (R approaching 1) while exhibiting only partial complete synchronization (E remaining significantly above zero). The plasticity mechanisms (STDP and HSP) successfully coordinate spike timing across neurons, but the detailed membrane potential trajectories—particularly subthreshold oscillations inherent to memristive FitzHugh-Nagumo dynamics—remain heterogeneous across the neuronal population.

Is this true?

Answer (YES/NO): YES